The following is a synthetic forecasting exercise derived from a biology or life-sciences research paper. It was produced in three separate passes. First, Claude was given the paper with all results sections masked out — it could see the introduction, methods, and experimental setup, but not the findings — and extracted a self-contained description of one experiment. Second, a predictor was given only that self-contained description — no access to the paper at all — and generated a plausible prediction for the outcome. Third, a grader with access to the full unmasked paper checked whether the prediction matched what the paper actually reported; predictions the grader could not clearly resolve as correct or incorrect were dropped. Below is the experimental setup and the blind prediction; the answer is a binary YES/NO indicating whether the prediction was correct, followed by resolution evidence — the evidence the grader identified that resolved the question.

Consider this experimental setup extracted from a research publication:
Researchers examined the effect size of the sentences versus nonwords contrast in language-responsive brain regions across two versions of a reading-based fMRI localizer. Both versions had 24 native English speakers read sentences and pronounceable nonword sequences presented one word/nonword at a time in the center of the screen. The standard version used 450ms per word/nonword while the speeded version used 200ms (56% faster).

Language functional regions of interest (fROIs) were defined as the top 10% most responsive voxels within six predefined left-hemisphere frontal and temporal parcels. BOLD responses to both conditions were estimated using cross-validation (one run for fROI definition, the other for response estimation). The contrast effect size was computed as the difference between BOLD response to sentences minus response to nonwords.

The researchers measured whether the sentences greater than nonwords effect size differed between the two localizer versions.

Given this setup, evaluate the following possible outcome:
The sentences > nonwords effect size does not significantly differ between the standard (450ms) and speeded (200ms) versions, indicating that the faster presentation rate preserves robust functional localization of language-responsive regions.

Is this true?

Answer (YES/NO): NO